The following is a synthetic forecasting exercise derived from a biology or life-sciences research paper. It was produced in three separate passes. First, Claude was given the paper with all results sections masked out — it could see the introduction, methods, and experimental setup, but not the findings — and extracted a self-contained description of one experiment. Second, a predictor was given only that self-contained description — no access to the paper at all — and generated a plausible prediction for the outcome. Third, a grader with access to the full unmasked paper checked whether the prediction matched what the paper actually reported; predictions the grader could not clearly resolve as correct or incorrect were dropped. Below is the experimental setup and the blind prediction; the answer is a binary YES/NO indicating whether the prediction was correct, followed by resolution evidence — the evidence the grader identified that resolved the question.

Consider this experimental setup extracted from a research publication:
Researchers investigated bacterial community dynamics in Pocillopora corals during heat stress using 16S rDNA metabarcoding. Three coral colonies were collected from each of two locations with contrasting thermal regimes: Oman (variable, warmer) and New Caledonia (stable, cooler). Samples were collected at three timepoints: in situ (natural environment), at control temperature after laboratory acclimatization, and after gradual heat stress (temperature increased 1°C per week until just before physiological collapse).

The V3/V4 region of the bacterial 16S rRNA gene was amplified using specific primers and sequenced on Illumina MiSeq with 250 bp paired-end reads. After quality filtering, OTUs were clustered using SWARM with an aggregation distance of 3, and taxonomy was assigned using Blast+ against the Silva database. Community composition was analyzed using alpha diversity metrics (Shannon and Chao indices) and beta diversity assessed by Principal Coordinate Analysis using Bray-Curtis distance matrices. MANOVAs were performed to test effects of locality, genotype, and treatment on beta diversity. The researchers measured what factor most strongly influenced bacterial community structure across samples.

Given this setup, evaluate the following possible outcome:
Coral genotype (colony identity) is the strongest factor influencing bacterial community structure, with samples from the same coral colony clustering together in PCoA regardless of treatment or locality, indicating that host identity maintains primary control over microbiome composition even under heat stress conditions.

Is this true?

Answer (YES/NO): NO